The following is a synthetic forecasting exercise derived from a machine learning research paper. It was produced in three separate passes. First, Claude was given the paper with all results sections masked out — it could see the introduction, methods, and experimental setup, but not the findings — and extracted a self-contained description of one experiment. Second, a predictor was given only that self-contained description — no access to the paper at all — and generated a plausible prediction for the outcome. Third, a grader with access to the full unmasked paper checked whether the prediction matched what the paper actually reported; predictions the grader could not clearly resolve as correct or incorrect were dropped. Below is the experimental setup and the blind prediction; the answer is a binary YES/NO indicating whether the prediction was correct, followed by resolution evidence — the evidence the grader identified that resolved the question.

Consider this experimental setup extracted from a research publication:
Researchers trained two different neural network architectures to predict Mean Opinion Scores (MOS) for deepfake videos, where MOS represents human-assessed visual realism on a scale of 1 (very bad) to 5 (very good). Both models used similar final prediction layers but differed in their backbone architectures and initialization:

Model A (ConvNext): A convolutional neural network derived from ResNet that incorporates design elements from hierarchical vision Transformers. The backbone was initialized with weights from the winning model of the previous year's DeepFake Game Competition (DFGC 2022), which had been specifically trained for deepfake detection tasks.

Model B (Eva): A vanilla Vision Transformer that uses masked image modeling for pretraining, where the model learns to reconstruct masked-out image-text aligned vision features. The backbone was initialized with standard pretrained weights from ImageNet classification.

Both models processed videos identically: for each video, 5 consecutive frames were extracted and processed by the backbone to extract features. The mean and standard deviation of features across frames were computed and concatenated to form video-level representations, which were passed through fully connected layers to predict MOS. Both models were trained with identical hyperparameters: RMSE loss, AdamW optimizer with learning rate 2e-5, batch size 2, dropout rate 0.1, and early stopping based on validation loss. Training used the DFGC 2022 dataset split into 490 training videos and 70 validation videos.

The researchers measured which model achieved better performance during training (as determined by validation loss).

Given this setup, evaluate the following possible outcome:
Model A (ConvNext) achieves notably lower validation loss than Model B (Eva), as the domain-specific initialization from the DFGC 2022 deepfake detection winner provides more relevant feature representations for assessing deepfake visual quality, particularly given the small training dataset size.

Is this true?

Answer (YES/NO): NO